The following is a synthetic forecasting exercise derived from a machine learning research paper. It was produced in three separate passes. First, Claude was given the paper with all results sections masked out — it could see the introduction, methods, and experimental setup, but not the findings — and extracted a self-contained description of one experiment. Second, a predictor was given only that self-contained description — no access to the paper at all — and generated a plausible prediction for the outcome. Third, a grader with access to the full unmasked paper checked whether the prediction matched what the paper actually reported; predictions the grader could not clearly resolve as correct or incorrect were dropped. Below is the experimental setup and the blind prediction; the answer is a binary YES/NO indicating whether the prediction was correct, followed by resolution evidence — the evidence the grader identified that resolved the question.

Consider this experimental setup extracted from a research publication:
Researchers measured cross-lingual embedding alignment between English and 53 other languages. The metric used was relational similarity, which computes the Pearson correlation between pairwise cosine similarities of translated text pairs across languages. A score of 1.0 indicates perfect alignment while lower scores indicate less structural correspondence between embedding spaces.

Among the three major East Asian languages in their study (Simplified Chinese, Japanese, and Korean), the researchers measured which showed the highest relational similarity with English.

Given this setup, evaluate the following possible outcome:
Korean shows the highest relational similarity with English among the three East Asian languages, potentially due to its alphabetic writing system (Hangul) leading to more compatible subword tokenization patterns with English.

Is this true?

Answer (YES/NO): NO